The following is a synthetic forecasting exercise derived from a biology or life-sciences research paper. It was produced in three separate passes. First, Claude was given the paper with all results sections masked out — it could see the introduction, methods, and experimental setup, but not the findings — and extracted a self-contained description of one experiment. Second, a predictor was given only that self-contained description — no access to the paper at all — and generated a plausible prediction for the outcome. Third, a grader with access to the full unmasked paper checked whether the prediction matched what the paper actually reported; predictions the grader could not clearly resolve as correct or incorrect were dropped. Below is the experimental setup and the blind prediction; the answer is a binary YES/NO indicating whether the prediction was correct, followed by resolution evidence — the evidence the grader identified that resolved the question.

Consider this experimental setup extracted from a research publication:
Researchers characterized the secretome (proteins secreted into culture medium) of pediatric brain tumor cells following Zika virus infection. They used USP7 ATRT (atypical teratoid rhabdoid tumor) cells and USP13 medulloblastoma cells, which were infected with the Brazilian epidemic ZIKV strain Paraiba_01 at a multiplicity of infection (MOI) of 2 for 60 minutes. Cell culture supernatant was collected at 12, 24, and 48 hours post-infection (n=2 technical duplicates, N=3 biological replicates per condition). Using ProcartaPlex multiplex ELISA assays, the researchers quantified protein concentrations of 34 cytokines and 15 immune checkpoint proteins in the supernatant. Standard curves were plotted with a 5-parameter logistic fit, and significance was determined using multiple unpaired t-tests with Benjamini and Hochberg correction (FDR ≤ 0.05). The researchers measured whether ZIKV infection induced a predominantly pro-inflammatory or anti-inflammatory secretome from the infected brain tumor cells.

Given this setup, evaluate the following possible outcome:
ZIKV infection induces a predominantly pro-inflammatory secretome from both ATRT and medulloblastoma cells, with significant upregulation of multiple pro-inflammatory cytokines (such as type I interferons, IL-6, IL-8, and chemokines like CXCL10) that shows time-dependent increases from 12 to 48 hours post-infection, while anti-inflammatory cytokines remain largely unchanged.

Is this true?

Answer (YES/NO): YES